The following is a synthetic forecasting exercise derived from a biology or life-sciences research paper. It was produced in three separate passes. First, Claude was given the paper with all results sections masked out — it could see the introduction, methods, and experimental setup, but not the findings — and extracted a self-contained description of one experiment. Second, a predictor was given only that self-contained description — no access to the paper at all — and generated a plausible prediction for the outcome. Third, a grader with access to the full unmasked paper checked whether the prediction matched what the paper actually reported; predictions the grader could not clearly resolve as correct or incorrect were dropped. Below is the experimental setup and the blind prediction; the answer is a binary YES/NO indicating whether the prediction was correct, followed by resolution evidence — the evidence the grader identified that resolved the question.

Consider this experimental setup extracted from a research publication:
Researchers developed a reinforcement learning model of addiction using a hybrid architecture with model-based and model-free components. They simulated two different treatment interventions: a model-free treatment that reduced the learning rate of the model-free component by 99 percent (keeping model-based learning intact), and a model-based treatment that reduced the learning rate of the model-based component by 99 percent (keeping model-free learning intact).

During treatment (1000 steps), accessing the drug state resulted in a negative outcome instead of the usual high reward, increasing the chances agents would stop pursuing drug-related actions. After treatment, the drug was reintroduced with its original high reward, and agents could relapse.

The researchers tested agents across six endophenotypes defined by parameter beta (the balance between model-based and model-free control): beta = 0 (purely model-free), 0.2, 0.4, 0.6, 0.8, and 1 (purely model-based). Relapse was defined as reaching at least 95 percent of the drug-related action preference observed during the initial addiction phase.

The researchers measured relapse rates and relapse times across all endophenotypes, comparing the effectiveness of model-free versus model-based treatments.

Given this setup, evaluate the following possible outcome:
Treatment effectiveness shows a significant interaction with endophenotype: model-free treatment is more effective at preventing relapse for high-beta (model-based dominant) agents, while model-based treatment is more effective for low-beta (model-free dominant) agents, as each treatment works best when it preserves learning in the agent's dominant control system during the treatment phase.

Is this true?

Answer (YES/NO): NO